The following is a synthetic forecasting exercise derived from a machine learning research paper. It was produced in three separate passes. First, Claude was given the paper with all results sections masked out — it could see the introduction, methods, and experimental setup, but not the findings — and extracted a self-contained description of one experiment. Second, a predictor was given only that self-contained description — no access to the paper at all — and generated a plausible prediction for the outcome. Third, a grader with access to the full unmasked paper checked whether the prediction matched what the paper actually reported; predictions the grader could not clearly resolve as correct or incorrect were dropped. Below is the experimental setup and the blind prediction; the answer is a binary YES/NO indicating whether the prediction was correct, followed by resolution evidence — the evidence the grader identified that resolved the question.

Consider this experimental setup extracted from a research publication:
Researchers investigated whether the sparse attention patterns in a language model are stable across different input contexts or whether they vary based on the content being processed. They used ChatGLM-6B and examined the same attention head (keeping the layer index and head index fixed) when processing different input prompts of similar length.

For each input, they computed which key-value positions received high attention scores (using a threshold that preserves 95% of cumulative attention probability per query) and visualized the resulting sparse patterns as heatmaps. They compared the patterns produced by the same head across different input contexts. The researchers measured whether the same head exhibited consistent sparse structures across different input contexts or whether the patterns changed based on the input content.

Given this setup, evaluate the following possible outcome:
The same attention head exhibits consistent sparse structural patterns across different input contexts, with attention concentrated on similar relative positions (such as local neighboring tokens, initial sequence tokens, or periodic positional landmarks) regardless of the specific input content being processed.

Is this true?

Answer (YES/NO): NO